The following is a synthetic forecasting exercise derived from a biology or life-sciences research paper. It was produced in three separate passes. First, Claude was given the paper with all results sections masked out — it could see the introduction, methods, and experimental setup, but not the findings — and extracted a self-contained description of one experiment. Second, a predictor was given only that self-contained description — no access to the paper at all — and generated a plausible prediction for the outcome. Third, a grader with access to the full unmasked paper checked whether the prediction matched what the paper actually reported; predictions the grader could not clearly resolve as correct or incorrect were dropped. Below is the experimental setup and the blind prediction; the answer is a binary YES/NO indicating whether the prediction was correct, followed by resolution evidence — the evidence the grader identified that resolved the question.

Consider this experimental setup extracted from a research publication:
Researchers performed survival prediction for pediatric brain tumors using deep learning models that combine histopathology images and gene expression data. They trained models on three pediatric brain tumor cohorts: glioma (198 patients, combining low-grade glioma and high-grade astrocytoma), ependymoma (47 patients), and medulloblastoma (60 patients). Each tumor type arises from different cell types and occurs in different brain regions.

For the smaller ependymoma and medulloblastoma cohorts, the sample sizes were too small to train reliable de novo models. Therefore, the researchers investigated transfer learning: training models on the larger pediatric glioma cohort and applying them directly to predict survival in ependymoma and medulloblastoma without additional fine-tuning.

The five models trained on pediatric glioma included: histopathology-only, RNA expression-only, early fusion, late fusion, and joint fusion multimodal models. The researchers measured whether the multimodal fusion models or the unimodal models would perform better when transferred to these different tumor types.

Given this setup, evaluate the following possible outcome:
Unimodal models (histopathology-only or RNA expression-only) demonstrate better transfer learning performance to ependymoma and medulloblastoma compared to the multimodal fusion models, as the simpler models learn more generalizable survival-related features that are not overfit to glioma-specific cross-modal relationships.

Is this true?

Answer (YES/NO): NO